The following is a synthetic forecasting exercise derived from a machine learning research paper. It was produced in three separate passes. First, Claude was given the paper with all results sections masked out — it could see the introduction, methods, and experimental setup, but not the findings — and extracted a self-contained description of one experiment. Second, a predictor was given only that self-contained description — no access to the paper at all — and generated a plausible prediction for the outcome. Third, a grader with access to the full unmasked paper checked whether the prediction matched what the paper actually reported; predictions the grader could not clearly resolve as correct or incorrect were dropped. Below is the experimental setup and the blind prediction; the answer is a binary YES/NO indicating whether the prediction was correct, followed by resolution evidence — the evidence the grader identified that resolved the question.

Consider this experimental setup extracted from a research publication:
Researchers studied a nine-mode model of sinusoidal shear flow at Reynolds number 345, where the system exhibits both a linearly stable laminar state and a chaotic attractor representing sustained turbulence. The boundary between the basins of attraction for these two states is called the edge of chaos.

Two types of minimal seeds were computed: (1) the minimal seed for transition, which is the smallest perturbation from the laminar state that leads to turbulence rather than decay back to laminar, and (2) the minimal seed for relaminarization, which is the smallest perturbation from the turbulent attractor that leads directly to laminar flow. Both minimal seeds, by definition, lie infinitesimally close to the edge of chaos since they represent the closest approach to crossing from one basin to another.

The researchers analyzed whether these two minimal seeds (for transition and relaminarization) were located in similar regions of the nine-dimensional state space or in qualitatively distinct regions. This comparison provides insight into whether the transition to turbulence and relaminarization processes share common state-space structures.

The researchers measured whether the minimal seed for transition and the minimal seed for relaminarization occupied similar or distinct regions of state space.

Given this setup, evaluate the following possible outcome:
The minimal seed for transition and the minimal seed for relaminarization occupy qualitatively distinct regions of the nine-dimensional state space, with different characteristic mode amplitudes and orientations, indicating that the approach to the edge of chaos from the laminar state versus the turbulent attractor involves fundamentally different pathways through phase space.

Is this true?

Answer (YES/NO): YES